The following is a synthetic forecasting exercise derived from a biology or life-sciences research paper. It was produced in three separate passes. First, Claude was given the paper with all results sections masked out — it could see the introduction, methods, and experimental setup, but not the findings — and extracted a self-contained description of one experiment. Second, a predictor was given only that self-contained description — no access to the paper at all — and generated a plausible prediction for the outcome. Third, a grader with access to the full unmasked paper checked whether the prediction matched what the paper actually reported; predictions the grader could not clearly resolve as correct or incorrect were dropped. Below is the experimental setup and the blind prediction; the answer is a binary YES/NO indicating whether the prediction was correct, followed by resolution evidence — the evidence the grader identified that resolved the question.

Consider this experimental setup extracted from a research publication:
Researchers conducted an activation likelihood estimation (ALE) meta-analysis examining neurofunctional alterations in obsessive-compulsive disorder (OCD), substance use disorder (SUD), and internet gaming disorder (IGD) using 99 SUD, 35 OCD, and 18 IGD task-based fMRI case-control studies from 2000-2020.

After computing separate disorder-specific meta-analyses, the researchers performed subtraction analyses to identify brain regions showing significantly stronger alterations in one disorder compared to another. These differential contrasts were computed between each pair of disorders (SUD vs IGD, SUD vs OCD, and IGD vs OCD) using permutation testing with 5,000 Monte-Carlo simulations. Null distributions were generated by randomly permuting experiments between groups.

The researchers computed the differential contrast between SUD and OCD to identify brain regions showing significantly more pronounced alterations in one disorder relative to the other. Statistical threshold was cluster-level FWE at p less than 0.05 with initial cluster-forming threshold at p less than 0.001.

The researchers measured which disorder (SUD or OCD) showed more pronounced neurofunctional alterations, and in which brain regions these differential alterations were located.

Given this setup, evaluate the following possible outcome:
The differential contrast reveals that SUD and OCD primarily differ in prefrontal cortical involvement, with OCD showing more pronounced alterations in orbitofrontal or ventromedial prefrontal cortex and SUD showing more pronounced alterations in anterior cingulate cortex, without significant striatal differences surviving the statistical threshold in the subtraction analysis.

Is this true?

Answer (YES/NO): NO